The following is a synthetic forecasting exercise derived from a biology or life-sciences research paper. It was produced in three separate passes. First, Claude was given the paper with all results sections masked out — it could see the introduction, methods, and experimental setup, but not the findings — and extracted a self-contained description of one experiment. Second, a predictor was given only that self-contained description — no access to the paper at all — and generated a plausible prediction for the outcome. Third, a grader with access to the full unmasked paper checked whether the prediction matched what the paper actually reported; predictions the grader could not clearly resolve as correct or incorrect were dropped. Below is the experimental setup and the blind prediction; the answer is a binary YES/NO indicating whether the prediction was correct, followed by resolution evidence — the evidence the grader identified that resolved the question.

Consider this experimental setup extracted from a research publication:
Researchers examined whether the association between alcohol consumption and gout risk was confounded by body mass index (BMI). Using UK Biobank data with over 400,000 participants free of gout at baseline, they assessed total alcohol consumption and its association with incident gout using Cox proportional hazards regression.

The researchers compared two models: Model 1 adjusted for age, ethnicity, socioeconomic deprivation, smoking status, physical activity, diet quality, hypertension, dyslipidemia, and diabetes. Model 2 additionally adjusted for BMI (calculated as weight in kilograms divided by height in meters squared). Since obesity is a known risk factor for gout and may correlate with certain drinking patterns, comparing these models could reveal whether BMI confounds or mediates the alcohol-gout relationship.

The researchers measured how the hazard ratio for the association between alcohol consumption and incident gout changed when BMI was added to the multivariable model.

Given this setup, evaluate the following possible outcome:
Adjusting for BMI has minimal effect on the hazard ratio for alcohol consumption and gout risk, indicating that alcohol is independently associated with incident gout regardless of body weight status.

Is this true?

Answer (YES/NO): NO